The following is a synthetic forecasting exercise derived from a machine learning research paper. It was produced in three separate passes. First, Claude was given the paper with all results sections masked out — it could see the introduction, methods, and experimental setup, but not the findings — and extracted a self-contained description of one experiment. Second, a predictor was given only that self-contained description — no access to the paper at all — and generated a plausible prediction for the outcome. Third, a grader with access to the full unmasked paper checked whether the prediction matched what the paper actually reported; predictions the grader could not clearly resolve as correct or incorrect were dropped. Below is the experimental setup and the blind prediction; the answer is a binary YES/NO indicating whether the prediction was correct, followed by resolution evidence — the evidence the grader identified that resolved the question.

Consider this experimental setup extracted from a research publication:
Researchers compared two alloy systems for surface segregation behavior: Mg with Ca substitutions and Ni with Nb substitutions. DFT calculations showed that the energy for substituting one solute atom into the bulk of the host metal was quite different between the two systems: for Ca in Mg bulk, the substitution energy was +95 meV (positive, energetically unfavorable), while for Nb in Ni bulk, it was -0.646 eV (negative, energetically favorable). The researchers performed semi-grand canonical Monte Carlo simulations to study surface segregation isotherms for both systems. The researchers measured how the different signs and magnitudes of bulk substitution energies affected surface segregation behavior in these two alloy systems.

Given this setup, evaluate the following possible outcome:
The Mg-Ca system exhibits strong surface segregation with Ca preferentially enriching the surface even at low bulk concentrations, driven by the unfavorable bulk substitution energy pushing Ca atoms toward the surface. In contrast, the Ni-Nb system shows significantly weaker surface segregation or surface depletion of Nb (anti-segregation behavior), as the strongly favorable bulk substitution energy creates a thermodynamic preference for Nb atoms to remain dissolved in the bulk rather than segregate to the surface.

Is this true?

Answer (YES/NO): NO